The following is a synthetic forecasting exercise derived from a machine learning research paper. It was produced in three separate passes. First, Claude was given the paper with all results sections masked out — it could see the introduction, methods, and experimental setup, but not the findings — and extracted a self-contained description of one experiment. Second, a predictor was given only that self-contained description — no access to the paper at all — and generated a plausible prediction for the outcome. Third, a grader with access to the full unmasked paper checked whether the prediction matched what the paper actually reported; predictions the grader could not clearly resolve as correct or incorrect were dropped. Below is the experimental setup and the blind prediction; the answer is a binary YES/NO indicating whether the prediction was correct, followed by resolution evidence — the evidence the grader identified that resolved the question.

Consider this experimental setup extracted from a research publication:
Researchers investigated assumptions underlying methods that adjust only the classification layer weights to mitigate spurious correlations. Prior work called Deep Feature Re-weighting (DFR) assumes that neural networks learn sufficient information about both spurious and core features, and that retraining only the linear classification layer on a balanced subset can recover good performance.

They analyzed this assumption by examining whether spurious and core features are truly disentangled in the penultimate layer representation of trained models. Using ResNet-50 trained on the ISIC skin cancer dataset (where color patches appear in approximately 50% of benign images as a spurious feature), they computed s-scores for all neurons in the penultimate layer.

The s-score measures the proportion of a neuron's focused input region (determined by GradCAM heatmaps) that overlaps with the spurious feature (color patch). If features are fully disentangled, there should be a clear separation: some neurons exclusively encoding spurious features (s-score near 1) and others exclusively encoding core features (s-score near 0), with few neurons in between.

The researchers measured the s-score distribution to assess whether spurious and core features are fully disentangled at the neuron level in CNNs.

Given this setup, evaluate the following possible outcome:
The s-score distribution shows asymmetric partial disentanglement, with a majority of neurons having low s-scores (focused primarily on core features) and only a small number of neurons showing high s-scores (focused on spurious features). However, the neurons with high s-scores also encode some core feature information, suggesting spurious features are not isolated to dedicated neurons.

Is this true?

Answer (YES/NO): NO